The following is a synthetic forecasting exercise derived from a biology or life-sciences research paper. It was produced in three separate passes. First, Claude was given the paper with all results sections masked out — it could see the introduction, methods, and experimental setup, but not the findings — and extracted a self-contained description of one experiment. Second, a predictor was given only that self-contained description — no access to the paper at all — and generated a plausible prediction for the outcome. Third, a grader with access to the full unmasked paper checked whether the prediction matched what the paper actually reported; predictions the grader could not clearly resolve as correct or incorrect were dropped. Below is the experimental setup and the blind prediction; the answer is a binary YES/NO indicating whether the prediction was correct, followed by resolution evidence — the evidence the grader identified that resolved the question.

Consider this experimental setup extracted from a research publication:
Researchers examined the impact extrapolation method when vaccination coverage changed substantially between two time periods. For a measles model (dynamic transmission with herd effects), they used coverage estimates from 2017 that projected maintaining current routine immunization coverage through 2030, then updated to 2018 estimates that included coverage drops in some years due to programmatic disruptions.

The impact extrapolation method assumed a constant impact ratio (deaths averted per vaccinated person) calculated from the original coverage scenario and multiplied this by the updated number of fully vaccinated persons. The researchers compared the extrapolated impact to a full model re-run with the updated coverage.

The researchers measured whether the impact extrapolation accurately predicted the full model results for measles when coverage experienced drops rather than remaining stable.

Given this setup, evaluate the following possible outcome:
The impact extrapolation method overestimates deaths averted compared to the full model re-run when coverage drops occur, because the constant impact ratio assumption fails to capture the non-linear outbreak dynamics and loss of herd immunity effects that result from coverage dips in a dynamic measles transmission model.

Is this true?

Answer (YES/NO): NO